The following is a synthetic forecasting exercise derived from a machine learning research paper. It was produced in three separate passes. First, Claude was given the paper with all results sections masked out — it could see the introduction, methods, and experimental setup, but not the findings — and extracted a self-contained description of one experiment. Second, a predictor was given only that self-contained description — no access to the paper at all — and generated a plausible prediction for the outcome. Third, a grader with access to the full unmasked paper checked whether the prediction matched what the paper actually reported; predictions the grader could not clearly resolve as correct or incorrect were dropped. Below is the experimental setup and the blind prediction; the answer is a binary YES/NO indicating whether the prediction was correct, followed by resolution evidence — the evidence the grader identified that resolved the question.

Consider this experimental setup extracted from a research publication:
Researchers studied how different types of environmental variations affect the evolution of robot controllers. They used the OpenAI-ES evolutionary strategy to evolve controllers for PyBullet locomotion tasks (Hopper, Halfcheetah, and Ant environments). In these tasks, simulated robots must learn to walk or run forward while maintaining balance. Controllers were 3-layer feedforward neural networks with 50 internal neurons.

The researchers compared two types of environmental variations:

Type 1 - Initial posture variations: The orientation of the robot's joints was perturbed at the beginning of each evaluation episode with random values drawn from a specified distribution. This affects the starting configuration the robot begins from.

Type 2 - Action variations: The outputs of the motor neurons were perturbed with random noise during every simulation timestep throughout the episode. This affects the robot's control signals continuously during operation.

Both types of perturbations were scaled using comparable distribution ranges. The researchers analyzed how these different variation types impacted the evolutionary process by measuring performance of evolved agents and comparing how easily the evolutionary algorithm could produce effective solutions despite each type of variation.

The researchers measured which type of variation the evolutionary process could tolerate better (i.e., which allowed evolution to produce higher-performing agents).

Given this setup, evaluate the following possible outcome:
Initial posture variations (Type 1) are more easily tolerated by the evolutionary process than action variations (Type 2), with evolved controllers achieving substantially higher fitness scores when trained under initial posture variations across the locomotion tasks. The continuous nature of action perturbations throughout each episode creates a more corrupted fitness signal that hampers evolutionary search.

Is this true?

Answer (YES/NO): NO